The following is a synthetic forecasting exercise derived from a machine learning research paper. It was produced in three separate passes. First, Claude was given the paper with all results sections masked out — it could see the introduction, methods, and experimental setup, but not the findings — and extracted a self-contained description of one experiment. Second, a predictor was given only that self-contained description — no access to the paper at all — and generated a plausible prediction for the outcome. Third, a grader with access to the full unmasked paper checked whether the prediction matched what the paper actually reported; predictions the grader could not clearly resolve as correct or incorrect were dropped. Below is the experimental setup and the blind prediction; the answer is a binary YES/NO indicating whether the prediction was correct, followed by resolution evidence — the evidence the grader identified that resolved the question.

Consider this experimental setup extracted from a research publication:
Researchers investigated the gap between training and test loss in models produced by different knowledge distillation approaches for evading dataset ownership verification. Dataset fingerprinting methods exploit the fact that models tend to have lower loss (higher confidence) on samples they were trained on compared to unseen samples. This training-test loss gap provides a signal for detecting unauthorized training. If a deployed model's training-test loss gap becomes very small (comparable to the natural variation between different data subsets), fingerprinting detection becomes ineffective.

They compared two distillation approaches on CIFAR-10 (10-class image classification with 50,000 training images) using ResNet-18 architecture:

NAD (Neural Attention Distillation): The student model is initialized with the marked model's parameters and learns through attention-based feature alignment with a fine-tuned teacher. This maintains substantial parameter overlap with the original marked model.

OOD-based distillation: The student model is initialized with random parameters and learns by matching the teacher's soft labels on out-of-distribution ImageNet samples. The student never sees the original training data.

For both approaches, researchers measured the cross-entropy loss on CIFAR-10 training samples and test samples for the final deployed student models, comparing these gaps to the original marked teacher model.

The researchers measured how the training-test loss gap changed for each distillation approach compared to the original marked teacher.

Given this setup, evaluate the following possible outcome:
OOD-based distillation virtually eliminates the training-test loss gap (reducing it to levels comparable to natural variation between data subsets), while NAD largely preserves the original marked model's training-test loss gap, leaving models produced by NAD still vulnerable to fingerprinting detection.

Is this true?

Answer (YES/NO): YES